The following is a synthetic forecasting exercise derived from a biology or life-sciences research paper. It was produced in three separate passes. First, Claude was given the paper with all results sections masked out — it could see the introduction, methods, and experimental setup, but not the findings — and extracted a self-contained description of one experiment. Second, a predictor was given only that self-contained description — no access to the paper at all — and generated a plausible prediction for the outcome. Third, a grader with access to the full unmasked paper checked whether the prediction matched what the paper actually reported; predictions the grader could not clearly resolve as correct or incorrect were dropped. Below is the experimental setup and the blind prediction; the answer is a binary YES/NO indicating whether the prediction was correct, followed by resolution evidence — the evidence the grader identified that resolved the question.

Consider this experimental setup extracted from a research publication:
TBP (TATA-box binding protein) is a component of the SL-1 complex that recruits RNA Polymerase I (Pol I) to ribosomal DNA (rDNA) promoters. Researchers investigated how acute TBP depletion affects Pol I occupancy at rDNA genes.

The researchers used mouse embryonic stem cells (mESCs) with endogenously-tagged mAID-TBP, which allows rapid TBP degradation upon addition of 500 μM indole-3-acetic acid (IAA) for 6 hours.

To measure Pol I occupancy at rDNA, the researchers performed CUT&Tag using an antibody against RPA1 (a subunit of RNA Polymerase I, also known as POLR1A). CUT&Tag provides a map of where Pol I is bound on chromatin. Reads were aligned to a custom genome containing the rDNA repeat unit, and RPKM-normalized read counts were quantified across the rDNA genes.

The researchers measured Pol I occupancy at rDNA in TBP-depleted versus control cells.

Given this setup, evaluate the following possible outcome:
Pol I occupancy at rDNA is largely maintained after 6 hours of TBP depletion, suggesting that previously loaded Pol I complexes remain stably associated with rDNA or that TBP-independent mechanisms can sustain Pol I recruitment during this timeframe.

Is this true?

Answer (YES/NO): YES